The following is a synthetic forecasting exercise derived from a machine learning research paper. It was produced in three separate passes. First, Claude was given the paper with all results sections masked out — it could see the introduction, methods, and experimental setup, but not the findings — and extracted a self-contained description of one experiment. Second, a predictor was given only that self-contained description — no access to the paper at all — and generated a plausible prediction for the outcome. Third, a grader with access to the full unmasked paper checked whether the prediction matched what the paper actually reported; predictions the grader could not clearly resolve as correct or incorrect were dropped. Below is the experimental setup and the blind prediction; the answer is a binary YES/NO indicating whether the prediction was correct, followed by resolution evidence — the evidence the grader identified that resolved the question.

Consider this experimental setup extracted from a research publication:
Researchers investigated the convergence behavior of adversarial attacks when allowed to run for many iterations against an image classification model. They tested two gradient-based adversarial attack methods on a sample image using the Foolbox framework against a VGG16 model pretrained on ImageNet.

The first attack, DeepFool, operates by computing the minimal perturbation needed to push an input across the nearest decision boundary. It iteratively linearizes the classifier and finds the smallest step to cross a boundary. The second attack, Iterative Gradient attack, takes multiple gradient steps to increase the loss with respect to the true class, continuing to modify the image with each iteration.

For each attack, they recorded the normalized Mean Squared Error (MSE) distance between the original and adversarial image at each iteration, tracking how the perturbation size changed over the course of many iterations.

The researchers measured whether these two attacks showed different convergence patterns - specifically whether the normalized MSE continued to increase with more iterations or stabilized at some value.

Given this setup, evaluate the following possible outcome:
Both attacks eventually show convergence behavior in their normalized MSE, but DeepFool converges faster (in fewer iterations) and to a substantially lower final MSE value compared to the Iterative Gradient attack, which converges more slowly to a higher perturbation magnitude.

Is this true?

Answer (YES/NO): NO